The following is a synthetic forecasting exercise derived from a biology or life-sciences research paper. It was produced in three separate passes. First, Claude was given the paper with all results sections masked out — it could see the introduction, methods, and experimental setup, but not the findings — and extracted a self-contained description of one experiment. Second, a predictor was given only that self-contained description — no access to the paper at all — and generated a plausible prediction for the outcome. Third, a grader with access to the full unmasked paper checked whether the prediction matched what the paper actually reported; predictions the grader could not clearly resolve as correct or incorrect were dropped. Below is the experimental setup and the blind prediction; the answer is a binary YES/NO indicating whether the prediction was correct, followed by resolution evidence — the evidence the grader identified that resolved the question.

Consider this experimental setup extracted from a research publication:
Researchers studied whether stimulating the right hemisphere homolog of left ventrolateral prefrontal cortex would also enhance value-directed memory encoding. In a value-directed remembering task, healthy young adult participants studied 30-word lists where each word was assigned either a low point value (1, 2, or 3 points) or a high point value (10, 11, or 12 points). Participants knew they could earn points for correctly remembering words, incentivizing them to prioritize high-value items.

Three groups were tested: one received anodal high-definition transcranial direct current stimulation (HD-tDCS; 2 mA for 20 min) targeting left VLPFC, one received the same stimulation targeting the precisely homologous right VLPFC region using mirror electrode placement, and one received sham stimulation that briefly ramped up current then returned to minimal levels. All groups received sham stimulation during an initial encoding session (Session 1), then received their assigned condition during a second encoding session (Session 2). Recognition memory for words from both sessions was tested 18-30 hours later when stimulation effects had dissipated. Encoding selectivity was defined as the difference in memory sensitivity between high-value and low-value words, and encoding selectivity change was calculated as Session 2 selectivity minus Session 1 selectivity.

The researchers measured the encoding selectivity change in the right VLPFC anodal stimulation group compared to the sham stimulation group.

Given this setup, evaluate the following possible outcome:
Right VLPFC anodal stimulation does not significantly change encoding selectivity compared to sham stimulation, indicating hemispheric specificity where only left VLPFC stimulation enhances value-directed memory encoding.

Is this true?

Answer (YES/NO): YES